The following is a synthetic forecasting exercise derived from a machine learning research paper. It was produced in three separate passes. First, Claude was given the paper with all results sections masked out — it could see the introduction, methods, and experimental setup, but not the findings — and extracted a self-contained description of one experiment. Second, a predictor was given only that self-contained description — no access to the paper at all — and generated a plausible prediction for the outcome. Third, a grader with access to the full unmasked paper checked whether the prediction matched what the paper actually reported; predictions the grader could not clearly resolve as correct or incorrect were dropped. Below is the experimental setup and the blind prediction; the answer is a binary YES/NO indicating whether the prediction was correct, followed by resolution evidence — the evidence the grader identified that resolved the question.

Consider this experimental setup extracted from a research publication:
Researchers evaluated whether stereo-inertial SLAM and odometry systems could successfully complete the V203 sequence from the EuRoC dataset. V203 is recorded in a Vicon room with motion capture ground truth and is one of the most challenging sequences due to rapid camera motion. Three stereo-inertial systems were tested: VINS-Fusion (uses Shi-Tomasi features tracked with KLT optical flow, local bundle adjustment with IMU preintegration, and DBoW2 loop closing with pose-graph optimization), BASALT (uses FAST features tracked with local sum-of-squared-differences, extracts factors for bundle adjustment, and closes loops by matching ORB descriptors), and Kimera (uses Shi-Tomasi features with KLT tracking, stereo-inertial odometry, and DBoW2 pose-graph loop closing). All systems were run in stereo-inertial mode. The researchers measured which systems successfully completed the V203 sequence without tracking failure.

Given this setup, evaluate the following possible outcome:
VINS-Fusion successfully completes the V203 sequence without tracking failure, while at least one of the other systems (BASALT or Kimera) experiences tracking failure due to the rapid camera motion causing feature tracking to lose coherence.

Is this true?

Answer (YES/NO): NO